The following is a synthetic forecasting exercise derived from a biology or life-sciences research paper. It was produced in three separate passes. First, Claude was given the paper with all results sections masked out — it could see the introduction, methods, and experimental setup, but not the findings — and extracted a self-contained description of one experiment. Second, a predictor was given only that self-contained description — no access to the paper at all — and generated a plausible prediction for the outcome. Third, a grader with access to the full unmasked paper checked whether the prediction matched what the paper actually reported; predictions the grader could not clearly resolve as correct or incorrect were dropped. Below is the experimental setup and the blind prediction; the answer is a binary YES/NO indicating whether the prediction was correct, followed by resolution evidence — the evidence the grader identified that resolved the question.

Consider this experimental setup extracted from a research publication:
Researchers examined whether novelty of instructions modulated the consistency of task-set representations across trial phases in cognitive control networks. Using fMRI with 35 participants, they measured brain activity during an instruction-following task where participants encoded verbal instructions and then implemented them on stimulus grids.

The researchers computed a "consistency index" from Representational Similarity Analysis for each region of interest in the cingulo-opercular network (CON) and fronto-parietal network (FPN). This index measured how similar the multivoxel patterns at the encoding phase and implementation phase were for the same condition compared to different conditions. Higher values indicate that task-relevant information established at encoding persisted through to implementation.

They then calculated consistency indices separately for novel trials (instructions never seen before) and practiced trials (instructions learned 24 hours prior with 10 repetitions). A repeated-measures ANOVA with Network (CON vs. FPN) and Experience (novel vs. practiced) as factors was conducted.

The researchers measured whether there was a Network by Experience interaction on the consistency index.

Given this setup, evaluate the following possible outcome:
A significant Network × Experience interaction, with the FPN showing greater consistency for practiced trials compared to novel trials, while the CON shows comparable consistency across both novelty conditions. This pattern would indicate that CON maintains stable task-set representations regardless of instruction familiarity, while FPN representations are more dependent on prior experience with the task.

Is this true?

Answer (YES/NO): NO